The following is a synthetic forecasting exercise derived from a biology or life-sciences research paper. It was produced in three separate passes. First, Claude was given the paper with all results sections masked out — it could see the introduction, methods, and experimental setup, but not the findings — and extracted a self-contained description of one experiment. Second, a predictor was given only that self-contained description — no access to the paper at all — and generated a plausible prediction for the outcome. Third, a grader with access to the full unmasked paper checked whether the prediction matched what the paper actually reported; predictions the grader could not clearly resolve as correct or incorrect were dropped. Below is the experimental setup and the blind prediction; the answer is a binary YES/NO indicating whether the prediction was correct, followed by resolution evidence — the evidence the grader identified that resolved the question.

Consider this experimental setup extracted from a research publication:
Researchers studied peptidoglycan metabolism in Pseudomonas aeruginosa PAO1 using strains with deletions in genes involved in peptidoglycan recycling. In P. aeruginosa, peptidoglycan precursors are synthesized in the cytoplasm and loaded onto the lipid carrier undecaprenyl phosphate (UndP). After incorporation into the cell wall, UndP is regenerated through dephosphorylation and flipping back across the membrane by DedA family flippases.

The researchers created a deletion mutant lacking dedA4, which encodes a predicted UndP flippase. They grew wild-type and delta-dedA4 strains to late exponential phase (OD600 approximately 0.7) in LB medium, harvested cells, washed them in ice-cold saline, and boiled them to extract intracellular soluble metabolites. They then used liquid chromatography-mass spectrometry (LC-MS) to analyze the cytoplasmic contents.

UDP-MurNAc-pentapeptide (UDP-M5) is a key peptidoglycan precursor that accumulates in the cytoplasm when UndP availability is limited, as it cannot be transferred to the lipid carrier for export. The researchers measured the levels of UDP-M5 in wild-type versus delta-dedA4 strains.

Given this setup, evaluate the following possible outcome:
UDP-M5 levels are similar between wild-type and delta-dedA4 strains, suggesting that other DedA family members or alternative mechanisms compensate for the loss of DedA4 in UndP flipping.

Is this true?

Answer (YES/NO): NO